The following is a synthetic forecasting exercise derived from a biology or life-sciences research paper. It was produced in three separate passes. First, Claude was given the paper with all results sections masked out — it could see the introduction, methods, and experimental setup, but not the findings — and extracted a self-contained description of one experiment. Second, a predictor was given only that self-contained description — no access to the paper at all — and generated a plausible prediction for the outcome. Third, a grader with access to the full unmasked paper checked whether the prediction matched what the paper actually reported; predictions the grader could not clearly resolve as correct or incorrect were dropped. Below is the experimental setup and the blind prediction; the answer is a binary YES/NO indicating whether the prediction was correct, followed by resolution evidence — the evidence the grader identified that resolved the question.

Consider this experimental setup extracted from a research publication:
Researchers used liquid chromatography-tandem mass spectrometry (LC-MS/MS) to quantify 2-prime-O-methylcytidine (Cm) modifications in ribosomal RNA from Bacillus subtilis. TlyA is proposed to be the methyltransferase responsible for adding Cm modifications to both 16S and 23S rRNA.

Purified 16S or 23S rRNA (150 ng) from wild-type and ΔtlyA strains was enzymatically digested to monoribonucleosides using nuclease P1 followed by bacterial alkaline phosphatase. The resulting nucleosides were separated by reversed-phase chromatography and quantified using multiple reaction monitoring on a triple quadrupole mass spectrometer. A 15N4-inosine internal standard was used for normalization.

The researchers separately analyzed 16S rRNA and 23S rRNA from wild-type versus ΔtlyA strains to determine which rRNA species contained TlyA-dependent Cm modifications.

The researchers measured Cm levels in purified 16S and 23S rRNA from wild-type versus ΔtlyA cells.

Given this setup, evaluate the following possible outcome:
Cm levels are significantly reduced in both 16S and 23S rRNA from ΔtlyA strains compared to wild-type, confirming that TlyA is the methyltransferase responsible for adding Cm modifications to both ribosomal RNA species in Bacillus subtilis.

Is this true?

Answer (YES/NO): YES